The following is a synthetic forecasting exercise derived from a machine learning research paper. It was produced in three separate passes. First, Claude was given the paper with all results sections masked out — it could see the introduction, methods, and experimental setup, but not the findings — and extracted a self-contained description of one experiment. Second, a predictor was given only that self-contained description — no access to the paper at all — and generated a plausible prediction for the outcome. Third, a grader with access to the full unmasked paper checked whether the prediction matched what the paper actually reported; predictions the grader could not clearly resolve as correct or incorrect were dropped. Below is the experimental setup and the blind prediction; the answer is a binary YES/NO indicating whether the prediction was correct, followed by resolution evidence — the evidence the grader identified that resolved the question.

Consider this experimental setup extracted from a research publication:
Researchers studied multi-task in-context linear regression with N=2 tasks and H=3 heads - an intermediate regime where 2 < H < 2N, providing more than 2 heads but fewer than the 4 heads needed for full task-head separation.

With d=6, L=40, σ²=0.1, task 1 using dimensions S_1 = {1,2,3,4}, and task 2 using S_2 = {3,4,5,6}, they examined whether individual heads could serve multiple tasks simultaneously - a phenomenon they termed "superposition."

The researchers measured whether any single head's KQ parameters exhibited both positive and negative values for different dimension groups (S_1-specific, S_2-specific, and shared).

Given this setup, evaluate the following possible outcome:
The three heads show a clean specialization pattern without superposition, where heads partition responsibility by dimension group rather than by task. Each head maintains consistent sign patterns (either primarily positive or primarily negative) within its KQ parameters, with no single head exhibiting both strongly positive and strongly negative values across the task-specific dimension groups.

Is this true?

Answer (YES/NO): NO